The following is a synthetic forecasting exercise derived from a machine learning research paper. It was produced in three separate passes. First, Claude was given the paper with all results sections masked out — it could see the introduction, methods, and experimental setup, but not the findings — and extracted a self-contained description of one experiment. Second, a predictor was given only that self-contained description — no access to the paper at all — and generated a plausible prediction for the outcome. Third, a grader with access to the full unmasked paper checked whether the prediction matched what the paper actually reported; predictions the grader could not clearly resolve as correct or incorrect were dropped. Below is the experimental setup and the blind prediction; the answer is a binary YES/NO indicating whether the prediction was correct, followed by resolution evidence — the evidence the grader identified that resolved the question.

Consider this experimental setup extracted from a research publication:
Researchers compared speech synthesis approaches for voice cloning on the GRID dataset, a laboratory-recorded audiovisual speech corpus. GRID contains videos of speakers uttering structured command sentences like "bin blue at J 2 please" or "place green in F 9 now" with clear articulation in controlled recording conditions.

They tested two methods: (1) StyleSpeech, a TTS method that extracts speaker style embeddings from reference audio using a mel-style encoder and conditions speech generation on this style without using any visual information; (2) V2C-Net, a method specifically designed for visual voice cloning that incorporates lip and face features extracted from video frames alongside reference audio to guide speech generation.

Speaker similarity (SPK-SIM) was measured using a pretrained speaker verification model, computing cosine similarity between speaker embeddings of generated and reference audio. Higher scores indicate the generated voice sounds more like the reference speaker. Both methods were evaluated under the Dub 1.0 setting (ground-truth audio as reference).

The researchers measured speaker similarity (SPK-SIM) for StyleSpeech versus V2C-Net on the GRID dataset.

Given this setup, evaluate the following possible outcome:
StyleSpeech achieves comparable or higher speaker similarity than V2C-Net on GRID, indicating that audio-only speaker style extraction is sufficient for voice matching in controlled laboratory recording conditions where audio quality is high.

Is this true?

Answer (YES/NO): YES